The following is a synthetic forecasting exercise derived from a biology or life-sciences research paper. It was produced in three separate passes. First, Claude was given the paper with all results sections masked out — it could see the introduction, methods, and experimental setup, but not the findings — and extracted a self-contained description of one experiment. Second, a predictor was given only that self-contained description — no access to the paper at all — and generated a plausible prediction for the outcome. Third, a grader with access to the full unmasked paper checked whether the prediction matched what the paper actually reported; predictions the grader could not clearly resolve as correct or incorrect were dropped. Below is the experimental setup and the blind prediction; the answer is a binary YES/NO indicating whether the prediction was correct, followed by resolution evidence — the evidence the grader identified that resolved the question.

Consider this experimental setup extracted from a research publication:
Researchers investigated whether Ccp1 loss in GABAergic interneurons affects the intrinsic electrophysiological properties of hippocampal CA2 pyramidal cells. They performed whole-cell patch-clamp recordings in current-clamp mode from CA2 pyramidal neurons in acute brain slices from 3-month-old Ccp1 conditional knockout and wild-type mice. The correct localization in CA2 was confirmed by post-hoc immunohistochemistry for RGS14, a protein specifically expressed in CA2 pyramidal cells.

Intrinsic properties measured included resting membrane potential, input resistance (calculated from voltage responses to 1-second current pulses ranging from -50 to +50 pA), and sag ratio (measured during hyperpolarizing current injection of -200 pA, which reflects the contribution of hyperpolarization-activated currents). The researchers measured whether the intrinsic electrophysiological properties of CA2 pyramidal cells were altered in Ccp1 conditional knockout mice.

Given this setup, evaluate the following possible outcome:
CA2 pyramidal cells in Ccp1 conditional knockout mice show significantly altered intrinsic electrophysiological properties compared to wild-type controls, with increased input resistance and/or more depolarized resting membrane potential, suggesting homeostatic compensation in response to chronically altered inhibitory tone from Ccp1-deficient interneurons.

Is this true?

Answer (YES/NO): NO